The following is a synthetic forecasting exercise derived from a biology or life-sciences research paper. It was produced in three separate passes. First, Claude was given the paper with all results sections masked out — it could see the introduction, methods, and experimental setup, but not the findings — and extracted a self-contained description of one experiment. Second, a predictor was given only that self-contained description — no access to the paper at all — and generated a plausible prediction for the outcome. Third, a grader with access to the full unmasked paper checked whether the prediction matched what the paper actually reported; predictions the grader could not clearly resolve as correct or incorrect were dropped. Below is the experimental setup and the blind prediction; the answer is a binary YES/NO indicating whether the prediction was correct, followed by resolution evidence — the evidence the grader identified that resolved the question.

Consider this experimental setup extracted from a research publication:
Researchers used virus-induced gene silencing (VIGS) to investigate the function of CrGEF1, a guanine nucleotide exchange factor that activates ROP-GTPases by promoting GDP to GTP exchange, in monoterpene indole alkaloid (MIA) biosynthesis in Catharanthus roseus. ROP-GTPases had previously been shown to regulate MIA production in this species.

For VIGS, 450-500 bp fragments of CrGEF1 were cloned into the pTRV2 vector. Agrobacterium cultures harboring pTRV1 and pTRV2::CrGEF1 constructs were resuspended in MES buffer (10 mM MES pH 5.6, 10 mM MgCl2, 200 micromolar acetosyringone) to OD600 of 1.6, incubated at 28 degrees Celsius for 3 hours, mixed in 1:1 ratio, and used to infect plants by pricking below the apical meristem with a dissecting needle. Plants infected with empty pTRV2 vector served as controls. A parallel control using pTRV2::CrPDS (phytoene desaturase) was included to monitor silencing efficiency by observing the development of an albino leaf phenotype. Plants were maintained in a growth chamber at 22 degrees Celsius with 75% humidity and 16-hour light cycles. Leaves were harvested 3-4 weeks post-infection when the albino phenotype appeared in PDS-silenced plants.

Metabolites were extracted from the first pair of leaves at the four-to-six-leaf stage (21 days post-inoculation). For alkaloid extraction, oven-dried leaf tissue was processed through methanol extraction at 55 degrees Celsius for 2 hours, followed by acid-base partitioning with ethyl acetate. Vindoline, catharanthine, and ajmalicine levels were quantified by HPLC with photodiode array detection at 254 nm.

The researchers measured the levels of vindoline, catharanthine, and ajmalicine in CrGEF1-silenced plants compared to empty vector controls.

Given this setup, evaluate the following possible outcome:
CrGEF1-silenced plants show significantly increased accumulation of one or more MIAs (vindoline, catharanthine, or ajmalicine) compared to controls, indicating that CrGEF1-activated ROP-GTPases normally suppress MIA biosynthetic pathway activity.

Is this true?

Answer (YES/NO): NO